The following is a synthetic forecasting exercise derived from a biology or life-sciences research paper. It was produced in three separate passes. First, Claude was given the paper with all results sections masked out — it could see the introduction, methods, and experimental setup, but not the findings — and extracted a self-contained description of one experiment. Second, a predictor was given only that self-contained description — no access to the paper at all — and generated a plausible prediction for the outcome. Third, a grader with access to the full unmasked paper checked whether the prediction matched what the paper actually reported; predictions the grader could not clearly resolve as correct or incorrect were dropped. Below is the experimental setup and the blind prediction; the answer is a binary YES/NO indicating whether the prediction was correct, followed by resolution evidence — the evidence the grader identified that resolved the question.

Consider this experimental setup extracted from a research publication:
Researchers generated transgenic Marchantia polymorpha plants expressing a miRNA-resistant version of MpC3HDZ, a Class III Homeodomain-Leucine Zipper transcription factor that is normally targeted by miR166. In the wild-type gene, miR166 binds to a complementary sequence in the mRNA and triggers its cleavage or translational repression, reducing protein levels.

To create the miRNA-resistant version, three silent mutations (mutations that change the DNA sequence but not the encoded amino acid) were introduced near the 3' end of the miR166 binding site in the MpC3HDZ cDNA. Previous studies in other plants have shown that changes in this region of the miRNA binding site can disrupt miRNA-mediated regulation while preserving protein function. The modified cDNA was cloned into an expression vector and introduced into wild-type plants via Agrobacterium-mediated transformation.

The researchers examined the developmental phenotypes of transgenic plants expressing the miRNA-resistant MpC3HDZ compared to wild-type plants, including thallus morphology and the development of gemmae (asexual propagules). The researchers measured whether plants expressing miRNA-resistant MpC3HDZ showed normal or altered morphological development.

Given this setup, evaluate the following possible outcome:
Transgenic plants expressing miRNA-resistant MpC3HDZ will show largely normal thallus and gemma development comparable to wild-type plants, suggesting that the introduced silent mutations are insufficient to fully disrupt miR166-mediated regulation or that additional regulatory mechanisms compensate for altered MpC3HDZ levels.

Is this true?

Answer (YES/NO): NO